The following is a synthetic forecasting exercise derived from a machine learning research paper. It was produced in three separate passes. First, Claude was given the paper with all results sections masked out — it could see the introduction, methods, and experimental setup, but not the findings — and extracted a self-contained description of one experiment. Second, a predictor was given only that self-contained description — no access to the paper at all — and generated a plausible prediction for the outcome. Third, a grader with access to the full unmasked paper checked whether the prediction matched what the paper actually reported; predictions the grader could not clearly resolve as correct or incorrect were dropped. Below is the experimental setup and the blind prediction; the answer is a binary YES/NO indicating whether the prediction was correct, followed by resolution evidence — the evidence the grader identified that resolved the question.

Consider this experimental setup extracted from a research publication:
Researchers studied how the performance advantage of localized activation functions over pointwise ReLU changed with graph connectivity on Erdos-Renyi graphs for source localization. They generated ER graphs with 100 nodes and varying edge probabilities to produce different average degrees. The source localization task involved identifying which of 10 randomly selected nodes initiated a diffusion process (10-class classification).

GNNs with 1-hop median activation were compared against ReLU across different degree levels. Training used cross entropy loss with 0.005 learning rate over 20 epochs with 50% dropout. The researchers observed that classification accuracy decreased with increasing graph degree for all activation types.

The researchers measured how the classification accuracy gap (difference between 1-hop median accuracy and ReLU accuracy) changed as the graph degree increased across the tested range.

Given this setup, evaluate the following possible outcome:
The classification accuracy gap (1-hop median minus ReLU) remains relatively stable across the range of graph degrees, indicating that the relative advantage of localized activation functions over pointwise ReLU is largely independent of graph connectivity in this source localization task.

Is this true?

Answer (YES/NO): NO